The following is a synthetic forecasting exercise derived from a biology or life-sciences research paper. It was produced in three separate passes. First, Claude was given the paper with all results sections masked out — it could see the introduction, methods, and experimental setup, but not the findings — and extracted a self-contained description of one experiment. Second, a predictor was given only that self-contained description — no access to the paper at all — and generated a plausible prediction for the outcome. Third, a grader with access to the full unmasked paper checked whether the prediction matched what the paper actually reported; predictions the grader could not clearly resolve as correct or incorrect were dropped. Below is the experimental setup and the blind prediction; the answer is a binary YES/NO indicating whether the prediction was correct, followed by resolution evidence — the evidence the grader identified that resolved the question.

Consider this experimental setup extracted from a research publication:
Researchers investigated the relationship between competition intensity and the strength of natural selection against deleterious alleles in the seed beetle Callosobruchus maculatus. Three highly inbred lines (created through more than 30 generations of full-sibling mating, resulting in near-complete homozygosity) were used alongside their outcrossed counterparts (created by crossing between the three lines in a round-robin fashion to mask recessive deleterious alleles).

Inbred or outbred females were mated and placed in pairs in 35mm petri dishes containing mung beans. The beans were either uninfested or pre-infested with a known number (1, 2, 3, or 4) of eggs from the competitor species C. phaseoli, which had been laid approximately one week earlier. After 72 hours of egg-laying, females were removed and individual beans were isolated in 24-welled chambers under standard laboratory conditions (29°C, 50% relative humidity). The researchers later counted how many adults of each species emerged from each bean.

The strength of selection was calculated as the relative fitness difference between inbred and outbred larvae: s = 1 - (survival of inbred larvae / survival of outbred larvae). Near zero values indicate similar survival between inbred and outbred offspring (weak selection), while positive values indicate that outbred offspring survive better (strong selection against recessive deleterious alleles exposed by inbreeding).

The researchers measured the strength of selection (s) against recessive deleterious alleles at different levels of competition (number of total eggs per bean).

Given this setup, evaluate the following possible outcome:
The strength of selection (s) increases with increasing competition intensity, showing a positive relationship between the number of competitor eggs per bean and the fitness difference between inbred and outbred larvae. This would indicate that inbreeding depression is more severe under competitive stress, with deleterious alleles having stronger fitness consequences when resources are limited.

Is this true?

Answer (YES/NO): YES